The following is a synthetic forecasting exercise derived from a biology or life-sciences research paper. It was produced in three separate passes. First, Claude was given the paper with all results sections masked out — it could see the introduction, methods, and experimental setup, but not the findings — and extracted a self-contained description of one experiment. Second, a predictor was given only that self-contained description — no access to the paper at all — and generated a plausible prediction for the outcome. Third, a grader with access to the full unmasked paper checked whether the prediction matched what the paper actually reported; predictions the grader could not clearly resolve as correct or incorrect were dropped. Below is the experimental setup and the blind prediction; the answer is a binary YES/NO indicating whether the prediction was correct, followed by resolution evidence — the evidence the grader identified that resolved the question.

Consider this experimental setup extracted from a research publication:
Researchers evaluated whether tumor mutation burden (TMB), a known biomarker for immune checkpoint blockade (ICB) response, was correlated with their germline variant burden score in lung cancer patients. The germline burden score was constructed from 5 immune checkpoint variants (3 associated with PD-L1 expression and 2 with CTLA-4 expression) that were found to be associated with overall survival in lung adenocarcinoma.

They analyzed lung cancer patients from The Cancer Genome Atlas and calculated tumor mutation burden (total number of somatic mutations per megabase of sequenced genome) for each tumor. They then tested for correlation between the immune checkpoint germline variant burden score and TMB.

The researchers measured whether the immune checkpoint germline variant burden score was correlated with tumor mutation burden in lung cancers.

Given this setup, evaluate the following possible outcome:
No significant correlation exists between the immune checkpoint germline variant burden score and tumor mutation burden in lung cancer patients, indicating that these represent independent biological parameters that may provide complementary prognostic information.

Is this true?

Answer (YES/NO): YES